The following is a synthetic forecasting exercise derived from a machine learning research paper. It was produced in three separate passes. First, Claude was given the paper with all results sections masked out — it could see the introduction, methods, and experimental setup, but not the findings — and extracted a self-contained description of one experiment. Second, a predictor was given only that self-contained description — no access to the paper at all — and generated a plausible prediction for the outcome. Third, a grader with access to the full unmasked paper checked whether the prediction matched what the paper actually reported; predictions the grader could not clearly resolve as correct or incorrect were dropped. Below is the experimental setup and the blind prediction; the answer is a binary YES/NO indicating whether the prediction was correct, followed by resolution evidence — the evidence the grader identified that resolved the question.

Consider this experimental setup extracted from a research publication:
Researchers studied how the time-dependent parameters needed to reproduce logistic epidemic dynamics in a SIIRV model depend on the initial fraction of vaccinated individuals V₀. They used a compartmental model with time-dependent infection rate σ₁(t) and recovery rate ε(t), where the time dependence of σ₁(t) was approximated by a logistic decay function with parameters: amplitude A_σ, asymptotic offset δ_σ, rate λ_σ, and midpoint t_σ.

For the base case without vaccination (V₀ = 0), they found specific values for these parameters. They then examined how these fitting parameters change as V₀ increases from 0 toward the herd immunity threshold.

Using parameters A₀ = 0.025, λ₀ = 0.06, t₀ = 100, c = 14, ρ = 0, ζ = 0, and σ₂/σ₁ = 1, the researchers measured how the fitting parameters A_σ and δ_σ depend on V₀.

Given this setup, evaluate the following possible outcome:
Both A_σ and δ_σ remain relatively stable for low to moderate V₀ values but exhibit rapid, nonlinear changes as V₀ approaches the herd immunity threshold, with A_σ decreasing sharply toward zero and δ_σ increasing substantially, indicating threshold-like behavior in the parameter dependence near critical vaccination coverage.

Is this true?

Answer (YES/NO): NO